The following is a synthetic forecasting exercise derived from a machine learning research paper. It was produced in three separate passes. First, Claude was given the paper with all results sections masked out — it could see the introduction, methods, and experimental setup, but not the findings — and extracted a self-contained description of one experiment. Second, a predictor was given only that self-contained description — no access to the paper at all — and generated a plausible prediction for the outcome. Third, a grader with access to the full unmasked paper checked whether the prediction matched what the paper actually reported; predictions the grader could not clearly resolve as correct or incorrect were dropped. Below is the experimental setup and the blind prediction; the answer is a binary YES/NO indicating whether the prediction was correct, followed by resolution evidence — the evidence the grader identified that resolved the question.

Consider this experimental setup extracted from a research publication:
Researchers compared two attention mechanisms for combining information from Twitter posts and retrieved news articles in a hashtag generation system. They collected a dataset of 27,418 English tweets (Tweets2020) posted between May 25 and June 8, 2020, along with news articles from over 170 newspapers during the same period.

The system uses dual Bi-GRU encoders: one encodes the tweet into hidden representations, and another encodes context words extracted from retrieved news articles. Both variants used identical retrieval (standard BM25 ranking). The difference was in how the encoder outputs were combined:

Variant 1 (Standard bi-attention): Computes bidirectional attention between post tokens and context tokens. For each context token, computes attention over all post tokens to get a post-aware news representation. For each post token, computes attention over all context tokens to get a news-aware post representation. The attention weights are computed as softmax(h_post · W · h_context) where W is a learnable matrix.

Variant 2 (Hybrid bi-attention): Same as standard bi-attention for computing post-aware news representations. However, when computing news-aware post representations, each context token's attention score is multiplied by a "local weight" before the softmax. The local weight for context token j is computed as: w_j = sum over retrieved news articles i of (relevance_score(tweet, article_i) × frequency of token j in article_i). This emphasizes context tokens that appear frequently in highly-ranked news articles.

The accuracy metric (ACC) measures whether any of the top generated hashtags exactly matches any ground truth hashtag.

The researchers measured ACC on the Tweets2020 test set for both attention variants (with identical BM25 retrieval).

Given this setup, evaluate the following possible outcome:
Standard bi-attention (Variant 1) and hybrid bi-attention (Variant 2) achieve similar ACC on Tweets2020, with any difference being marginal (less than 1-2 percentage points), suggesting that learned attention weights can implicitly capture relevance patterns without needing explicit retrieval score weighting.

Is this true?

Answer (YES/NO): YES